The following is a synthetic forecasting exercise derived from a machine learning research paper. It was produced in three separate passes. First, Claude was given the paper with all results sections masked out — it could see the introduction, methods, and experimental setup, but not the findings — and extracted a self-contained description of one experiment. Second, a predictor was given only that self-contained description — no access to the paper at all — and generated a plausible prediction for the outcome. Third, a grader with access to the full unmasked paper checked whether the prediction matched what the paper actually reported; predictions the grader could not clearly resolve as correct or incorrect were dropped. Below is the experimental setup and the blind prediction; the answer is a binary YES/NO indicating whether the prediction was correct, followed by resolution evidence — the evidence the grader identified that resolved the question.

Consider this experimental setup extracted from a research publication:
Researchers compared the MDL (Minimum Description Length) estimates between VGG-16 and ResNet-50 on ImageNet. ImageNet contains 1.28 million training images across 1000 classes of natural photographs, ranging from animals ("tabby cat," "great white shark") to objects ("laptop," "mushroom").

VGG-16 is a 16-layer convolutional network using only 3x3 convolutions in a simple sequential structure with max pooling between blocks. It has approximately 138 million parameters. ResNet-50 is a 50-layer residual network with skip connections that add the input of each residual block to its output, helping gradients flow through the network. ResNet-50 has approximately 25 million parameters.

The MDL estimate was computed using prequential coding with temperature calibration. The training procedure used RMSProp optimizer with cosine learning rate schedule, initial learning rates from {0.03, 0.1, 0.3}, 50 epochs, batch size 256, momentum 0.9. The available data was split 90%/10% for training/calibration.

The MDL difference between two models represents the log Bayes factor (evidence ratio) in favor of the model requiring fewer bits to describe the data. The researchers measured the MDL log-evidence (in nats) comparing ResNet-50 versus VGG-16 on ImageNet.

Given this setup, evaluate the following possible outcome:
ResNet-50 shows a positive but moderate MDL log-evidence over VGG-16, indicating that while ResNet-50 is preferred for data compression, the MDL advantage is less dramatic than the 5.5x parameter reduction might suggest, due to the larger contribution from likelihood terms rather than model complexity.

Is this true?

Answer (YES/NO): NO